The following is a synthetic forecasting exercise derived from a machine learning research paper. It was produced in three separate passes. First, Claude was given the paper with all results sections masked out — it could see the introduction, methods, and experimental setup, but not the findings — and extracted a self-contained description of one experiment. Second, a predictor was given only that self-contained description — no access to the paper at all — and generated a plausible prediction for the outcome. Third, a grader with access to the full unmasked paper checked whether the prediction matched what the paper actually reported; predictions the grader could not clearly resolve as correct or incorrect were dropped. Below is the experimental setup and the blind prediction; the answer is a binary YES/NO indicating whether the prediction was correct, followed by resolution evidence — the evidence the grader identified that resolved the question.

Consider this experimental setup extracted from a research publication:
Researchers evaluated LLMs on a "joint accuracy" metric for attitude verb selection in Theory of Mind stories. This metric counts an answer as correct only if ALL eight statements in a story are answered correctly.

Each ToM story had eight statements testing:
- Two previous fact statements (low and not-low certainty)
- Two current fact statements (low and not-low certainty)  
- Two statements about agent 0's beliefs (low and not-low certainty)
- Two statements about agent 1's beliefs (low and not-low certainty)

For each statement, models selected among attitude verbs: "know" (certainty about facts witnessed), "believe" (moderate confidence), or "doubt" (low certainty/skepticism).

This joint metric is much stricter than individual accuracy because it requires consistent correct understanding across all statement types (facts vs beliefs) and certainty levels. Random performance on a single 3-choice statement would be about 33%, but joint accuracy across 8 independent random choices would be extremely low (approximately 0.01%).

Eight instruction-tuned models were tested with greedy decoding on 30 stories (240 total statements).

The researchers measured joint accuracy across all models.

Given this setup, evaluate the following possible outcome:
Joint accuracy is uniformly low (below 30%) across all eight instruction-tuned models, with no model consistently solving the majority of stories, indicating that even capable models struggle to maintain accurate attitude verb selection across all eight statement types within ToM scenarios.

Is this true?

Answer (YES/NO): YES